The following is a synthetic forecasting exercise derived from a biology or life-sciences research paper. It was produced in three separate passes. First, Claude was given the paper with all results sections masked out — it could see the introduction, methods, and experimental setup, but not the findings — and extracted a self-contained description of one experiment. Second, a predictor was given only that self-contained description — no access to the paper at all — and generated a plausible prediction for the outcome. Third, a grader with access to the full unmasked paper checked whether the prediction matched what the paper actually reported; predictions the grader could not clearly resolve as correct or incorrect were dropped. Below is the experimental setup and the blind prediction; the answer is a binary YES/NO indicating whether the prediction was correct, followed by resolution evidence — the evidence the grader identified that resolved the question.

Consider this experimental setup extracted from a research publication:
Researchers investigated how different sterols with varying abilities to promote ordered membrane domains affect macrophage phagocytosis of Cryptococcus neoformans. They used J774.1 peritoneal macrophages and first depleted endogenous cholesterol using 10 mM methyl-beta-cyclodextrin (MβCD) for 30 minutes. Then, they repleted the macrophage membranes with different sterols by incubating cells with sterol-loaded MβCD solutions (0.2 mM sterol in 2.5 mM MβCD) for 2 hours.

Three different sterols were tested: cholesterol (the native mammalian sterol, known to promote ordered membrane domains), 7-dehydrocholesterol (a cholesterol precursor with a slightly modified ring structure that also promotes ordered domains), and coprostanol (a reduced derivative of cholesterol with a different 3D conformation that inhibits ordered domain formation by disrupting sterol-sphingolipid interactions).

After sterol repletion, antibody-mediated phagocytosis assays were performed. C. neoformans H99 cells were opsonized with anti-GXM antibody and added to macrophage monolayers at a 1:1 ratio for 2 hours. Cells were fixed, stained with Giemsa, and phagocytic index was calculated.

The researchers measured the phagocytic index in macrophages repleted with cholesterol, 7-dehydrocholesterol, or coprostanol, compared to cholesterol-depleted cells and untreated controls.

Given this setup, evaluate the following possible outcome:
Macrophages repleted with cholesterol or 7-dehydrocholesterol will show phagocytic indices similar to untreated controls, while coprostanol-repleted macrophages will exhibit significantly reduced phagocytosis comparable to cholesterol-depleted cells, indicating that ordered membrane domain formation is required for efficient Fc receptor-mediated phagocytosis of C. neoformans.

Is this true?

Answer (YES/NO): YES